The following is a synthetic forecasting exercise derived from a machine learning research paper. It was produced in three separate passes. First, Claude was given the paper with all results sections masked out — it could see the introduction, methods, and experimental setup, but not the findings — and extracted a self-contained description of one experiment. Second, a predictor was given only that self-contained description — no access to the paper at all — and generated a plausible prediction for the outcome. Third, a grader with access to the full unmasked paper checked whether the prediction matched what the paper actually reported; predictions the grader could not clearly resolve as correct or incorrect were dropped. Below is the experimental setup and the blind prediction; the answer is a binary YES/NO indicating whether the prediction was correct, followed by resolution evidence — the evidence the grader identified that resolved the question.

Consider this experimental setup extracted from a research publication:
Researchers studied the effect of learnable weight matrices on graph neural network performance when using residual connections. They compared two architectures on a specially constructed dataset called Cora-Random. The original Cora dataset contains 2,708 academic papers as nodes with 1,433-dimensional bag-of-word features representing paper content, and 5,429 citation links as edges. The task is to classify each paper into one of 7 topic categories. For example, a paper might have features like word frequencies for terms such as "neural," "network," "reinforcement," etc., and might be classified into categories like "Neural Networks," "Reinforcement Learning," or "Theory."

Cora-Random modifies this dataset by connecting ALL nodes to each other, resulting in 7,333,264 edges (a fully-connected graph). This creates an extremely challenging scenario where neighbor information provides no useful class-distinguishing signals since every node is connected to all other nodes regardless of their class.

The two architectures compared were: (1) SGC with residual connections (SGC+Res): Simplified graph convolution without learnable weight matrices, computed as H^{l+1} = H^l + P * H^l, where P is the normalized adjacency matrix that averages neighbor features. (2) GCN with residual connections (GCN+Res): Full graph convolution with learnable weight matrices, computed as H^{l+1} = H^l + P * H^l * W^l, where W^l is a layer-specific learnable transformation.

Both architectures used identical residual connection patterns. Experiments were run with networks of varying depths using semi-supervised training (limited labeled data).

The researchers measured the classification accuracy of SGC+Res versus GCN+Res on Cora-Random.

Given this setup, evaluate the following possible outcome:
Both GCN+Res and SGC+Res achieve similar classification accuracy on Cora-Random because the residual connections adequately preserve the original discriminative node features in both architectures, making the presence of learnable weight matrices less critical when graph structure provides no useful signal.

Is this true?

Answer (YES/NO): NO